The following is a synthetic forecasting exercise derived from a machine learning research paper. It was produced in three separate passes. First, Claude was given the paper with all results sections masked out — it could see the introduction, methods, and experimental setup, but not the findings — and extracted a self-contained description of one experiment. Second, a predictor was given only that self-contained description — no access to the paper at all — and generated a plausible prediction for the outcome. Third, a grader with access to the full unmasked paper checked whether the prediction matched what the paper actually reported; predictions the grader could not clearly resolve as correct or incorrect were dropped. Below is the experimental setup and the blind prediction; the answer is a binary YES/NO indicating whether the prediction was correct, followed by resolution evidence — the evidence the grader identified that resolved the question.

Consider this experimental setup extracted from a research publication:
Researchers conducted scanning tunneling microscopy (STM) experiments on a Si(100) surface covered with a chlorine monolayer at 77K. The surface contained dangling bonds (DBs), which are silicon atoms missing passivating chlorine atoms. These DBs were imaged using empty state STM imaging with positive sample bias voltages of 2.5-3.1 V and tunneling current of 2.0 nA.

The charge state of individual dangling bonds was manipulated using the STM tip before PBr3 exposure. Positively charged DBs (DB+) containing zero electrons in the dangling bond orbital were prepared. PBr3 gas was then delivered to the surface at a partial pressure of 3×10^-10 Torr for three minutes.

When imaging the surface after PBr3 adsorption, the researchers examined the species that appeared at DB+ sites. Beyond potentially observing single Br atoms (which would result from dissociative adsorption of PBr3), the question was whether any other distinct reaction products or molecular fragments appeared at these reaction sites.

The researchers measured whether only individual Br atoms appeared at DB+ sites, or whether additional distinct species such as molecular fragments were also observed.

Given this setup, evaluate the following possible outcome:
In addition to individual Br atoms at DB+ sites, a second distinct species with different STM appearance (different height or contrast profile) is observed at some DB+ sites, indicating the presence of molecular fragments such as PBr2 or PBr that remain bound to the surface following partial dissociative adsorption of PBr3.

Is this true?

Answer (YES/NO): NO